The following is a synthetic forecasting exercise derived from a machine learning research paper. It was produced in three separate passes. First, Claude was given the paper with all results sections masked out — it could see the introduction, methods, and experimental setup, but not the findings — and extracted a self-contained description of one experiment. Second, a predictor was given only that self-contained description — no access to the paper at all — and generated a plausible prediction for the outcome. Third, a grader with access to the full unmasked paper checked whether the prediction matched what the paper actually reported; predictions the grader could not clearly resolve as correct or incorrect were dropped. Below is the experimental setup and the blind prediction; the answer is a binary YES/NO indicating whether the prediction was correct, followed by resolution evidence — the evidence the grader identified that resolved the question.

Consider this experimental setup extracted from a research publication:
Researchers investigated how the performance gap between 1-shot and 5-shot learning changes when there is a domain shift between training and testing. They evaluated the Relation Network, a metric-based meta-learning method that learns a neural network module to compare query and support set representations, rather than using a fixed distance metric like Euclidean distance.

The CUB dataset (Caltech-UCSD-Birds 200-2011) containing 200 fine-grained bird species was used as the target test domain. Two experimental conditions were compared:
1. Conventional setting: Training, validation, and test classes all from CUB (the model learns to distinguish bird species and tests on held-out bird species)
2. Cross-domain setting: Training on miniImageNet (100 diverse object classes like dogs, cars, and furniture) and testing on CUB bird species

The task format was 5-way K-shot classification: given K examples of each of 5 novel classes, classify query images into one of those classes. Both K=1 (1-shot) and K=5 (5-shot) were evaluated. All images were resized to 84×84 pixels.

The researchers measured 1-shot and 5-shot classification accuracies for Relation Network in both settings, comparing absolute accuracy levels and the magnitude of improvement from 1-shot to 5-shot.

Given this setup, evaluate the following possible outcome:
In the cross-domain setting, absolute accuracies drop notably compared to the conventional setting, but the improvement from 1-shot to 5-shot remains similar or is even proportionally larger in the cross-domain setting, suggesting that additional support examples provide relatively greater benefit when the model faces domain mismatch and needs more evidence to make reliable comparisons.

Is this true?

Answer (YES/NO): YES